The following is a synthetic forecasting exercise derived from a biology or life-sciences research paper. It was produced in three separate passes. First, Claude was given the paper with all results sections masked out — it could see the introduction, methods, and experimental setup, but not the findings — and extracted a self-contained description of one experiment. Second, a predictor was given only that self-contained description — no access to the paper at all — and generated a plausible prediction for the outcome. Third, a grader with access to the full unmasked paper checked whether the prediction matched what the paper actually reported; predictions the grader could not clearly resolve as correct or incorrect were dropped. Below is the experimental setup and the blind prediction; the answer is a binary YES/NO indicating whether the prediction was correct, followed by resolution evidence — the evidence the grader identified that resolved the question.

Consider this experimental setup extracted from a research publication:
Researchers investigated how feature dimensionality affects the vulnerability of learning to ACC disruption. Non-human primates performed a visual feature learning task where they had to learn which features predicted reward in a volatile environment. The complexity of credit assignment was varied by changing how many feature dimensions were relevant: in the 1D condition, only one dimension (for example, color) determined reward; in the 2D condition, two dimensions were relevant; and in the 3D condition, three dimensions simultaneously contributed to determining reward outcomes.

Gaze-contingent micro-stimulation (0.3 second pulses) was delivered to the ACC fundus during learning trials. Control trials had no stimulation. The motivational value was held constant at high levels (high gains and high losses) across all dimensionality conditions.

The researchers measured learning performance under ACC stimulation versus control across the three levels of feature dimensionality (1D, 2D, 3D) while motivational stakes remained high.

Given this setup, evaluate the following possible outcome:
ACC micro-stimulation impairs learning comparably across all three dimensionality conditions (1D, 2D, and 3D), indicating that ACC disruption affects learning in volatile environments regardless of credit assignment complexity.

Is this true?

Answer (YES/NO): NO